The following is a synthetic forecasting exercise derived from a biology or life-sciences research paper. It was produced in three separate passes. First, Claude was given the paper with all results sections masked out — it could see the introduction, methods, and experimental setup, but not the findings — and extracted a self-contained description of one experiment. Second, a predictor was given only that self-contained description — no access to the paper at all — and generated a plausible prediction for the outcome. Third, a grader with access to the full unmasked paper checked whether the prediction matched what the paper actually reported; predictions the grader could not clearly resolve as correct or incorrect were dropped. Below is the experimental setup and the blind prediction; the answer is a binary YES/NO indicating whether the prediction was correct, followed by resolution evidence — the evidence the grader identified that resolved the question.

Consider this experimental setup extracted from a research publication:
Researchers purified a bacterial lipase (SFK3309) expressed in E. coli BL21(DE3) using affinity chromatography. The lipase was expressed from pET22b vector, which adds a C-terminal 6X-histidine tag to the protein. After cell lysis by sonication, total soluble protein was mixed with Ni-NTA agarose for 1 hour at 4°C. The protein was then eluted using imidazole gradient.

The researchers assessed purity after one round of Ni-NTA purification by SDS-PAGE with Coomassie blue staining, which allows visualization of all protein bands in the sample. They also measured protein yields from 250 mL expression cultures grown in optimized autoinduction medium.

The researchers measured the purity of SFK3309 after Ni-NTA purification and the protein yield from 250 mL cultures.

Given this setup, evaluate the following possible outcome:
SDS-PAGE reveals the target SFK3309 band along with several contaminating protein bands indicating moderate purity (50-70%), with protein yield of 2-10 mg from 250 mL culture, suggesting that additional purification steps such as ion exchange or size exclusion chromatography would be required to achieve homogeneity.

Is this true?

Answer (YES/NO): NO